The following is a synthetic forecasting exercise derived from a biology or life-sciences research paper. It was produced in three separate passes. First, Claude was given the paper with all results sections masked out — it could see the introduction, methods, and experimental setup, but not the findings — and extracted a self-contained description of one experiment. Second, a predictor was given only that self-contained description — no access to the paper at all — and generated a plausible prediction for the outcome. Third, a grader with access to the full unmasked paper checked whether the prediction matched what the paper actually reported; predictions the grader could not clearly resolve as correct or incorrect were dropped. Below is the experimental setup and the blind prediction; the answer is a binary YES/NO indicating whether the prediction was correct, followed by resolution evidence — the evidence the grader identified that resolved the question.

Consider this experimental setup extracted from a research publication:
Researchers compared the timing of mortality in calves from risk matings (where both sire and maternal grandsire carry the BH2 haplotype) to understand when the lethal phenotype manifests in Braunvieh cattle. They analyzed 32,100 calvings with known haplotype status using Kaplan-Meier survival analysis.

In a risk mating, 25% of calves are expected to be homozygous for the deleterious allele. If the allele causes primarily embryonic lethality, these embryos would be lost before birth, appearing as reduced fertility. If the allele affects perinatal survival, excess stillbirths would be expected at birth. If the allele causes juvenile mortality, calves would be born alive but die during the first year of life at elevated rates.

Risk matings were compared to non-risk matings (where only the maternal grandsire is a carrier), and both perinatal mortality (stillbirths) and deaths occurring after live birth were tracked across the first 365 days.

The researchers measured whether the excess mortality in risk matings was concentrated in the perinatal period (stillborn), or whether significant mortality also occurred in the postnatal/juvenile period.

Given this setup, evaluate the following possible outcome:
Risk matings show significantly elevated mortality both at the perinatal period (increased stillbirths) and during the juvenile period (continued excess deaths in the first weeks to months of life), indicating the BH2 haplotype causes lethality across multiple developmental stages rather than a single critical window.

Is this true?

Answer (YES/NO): YES